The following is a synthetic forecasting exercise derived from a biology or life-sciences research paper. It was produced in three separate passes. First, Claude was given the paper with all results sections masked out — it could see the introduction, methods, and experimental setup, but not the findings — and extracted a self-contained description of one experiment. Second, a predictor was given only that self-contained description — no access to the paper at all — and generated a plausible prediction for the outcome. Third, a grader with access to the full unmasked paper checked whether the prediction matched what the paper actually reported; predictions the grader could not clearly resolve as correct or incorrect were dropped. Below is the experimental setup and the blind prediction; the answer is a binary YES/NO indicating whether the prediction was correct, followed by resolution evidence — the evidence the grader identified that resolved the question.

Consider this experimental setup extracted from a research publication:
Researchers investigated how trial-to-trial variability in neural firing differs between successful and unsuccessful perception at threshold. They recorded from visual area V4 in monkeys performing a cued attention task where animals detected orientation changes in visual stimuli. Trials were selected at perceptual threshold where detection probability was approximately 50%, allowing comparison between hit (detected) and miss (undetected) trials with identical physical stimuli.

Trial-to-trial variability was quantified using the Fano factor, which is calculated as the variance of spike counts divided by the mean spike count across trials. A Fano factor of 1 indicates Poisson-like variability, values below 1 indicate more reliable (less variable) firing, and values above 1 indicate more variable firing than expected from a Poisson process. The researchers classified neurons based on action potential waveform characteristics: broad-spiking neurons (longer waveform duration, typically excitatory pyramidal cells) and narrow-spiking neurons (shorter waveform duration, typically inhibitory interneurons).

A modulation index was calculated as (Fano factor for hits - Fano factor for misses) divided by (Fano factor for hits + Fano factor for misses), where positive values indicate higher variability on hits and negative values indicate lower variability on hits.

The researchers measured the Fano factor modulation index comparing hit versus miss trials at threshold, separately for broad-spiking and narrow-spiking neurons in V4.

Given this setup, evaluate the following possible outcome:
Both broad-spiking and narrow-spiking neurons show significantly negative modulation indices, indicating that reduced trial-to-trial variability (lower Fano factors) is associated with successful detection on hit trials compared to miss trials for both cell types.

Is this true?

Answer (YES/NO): NO